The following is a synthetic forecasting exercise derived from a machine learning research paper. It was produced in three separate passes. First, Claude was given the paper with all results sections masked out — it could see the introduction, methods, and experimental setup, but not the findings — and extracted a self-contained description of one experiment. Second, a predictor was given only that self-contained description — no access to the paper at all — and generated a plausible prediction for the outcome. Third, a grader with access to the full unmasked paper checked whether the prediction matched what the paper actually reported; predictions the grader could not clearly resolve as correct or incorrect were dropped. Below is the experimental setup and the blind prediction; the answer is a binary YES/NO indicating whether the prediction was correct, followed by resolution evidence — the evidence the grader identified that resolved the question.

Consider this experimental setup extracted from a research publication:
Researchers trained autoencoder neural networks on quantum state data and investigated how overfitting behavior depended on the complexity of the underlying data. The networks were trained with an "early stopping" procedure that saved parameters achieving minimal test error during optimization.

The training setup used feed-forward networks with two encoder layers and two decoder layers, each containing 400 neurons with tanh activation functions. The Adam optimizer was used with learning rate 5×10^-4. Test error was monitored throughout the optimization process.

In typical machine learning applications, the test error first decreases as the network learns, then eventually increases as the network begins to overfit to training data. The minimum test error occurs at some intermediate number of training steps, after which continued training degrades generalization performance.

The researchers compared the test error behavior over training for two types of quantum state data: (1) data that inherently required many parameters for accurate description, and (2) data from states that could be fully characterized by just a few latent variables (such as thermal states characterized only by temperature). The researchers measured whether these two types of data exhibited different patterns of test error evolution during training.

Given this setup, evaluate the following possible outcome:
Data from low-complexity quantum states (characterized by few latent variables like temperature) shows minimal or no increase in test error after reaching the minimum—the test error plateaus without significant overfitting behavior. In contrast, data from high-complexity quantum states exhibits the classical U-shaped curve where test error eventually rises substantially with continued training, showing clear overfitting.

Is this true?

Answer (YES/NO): NO